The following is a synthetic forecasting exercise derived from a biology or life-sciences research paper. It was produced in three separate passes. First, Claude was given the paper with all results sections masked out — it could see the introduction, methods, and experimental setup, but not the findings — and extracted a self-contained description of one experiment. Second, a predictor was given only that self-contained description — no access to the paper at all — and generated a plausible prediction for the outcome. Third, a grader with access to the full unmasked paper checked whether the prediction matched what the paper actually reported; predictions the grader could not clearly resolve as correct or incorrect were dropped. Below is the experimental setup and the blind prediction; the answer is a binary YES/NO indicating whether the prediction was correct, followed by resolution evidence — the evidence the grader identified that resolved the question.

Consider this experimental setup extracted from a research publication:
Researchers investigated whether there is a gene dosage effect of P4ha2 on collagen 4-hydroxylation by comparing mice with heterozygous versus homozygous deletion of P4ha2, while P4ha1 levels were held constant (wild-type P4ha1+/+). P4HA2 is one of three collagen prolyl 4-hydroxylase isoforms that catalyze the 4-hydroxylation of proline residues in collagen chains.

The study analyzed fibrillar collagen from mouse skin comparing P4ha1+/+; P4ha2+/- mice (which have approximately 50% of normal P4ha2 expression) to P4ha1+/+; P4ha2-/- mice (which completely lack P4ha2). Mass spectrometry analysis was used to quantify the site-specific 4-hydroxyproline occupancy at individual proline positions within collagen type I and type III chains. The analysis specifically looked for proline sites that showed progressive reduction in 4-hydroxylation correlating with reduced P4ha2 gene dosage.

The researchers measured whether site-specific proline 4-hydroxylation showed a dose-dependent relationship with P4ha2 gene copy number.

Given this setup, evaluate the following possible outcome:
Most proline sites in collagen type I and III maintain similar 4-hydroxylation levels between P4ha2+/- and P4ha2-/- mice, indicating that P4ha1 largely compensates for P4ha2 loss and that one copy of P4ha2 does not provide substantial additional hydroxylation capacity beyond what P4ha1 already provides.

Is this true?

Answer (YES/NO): NO